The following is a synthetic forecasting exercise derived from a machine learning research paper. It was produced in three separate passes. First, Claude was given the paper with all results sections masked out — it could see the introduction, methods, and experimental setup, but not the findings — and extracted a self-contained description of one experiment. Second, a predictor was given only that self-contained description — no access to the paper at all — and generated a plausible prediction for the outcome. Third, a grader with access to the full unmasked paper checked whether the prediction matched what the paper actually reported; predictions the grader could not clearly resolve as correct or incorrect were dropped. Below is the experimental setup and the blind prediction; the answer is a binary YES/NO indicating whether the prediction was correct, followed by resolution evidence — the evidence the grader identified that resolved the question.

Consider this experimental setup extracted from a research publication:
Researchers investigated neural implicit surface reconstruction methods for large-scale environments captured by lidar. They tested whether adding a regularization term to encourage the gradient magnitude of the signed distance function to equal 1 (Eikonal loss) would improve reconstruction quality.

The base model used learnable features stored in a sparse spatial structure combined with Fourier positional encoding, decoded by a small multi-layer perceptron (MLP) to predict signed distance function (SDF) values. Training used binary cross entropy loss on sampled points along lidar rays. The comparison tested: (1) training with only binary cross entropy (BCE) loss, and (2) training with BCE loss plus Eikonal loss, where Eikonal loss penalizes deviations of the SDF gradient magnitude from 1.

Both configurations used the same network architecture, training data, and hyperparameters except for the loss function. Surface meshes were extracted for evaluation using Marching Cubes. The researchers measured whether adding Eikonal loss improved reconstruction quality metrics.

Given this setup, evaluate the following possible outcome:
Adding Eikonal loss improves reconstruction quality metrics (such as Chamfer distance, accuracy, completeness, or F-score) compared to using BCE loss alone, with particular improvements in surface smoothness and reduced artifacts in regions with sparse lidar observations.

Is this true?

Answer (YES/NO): NO